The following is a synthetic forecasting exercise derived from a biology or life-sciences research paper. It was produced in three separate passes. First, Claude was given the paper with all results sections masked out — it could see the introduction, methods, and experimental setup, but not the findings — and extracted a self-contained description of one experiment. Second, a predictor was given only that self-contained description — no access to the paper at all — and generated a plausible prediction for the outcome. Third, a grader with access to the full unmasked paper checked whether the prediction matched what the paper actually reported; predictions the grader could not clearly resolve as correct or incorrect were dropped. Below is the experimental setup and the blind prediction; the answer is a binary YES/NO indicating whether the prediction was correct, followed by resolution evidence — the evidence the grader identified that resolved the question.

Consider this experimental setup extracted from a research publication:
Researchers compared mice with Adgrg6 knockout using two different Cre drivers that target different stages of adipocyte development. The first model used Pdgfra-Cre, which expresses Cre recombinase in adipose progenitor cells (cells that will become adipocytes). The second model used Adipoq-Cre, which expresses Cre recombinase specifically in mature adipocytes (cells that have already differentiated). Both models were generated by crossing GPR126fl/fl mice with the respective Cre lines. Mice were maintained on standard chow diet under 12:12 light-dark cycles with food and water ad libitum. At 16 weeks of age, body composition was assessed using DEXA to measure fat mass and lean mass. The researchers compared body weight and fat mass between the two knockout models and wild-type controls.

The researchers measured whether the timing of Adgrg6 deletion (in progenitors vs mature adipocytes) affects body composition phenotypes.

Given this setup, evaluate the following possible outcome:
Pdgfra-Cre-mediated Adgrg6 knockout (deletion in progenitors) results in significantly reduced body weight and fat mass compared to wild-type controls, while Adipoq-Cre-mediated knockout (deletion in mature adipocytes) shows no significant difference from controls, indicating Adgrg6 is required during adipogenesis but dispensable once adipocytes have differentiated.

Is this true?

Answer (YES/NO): NO